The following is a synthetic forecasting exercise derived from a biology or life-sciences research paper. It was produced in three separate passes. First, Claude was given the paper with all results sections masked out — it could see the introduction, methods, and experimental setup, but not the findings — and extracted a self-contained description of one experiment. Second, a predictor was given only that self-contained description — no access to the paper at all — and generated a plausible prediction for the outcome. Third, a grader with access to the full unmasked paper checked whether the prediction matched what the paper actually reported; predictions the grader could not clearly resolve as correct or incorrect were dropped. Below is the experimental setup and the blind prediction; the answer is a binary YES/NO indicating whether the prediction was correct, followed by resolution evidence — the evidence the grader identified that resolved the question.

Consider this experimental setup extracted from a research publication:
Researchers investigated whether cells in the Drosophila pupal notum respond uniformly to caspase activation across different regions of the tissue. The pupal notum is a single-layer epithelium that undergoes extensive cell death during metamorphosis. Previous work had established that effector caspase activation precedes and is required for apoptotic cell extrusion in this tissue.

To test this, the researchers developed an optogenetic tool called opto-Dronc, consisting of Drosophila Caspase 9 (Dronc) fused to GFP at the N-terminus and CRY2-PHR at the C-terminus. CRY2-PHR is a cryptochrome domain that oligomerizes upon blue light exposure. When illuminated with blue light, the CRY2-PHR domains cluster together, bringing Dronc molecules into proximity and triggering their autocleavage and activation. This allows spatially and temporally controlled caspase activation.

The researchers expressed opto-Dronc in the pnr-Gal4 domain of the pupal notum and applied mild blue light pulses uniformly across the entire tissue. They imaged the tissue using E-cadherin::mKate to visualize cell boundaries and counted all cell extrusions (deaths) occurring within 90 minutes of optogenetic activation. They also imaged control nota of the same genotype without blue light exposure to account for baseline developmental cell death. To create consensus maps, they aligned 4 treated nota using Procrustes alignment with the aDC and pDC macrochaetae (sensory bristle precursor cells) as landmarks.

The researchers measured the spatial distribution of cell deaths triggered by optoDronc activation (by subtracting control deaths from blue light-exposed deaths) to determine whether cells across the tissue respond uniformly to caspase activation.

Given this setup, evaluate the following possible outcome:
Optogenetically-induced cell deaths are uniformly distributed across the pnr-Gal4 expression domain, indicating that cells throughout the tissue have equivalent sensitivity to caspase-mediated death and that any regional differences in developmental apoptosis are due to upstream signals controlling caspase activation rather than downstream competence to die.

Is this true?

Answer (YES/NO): NO